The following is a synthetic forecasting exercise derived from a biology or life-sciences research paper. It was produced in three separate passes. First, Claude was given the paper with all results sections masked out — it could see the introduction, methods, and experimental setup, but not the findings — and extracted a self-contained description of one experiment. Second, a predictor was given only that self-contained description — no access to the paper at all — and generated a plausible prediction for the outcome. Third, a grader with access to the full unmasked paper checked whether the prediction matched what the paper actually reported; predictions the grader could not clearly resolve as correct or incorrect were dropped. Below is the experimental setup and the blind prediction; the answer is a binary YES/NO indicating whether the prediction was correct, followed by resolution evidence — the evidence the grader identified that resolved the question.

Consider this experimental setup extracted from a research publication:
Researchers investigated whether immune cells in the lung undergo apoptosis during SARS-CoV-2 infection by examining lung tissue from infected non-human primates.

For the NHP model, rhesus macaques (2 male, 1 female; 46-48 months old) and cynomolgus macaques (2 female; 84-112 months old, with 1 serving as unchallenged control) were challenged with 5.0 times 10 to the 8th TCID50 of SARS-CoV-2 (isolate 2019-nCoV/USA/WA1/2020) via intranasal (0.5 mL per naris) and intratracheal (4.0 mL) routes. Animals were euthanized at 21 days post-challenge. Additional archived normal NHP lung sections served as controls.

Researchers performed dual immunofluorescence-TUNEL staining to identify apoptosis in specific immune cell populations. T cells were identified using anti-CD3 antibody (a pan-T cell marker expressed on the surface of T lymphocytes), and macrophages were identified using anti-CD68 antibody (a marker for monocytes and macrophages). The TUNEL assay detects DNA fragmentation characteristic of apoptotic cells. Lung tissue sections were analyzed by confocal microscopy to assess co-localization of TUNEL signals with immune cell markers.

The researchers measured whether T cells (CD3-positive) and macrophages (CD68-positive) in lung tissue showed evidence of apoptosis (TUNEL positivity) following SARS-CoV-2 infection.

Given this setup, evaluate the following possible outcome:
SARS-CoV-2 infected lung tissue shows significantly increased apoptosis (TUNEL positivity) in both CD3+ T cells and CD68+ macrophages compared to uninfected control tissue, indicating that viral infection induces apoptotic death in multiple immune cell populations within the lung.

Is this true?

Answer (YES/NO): YES